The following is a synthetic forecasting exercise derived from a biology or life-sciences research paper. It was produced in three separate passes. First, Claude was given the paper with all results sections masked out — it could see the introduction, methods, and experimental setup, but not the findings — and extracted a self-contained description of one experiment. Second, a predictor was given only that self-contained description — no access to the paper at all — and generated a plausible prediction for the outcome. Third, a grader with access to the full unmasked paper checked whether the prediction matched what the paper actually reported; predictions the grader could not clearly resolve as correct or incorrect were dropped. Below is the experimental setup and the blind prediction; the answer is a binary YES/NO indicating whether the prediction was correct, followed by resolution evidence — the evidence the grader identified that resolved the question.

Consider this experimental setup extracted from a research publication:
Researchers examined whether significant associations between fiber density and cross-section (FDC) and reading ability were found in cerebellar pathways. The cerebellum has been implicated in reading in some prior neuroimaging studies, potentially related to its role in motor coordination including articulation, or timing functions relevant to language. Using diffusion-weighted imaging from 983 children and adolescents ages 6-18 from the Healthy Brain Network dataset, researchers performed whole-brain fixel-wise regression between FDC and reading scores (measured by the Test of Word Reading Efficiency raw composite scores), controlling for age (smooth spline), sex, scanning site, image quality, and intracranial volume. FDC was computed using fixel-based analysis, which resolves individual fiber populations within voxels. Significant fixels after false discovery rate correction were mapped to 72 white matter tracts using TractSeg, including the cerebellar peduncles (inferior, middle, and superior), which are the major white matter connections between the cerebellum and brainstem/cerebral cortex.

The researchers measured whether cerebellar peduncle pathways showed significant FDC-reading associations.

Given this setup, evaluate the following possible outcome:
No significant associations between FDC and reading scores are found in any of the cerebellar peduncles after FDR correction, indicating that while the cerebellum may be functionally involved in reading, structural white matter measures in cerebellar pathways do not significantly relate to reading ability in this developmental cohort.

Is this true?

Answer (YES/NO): NO